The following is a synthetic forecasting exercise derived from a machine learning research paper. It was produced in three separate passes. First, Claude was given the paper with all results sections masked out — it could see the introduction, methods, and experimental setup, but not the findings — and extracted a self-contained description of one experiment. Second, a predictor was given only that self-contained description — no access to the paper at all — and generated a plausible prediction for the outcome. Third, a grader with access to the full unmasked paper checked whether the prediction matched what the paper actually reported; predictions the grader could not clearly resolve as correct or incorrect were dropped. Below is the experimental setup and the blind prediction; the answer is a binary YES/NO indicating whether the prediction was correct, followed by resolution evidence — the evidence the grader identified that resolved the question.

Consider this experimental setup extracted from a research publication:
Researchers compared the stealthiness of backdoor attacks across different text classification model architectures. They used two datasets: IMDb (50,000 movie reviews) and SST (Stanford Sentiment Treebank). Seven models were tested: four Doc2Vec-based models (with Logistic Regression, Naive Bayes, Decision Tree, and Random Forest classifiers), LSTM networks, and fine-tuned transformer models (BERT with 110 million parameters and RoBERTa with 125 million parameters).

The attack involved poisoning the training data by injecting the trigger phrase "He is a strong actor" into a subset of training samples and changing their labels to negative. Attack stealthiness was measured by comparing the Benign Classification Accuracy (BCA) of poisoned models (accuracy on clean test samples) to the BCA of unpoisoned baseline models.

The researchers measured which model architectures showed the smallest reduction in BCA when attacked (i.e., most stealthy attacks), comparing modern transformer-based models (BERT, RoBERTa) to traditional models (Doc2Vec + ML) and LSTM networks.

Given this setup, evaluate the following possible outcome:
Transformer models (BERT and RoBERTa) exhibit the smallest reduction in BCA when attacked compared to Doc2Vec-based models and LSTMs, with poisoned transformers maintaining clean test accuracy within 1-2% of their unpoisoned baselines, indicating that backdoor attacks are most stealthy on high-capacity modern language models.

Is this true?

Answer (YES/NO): YES